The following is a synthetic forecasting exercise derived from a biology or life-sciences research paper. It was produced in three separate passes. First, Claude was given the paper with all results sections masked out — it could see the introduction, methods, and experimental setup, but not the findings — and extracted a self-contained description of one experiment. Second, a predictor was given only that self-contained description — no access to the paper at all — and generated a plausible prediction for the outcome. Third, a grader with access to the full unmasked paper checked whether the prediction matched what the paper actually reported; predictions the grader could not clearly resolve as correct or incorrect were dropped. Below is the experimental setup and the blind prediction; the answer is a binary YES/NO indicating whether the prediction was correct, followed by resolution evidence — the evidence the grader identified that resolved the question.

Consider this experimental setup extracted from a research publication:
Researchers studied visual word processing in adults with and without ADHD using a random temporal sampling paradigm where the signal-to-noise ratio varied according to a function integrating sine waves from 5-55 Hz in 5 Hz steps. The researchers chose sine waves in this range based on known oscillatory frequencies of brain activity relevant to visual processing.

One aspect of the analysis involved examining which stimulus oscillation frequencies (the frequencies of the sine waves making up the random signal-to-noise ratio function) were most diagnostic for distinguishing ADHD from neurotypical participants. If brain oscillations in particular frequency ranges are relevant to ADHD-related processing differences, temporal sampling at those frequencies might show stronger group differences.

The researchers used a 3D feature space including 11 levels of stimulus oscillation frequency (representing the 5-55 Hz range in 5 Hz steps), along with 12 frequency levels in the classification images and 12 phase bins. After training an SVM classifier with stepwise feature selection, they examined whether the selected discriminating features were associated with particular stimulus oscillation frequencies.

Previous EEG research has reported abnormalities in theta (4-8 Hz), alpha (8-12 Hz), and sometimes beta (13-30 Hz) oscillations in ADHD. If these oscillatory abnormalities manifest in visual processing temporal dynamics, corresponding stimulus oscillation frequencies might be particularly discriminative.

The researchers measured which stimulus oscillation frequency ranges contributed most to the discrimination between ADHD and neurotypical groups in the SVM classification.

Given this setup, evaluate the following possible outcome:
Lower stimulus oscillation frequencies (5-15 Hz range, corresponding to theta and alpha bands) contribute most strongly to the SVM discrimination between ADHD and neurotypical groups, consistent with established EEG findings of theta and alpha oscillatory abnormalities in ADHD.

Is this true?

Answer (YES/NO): NO